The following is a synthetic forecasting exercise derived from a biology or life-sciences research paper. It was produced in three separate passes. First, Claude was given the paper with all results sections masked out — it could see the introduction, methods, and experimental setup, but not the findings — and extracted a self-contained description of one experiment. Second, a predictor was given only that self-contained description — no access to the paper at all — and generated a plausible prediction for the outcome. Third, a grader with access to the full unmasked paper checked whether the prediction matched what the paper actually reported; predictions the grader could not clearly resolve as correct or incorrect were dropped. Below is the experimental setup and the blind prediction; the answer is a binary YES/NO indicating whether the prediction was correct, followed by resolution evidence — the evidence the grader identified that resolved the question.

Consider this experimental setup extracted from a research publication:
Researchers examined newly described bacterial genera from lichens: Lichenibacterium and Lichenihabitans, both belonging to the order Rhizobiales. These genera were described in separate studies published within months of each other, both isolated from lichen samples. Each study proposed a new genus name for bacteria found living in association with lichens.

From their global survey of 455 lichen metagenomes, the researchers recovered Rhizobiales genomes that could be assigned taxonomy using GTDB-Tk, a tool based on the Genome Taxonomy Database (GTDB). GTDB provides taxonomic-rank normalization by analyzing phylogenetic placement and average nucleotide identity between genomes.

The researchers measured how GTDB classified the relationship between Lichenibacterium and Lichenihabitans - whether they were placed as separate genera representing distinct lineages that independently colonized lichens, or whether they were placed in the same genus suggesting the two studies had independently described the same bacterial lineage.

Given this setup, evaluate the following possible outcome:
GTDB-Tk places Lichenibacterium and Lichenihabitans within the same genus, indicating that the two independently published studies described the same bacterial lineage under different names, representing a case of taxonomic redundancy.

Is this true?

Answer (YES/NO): YES